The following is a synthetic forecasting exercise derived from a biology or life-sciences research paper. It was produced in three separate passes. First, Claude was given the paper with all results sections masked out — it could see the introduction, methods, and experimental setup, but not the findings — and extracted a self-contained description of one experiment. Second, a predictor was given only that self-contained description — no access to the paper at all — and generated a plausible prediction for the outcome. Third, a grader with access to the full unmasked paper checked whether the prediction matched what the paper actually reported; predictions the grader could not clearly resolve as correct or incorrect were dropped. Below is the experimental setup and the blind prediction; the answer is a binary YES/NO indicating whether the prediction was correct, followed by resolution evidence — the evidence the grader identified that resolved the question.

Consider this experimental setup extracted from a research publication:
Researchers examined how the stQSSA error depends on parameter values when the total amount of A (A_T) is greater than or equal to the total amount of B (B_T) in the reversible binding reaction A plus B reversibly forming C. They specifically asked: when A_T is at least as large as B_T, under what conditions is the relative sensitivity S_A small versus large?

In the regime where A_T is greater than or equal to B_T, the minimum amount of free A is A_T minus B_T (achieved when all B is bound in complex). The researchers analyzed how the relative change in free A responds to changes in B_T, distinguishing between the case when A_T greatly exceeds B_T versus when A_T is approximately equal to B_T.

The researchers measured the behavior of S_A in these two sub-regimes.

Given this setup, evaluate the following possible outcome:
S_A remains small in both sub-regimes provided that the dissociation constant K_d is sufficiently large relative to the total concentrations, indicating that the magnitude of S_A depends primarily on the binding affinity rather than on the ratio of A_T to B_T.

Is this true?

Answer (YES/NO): NO